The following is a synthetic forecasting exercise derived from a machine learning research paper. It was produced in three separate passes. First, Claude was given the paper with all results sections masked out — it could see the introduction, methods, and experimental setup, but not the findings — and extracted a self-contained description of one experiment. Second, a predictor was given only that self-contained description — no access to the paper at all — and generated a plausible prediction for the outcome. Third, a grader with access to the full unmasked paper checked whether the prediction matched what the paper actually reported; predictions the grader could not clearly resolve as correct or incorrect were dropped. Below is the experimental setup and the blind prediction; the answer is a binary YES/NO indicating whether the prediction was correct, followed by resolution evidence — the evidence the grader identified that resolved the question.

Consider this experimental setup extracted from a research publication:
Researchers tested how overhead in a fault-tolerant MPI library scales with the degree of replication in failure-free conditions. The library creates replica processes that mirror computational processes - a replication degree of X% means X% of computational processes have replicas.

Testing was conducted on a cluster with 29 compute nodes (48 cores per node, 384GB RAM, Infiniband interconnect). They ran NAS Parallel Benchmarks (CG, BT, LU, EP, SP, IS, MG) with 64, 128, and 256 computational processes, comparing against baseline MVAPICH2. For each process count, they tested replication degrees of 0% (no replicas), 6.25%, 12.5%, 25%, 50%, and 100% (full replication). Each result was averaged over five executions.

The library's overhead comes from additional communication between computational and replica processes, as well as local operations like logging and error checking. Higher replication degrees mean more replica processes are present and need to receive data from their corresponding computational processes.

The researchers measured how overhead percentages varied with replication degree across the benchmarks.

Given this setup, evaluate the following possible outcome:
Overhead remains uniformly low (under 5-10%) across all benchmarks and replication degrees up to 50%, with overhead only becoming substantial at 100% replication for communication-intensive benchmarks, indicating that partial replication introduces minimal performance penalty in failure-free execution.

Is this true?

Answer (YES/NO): NO